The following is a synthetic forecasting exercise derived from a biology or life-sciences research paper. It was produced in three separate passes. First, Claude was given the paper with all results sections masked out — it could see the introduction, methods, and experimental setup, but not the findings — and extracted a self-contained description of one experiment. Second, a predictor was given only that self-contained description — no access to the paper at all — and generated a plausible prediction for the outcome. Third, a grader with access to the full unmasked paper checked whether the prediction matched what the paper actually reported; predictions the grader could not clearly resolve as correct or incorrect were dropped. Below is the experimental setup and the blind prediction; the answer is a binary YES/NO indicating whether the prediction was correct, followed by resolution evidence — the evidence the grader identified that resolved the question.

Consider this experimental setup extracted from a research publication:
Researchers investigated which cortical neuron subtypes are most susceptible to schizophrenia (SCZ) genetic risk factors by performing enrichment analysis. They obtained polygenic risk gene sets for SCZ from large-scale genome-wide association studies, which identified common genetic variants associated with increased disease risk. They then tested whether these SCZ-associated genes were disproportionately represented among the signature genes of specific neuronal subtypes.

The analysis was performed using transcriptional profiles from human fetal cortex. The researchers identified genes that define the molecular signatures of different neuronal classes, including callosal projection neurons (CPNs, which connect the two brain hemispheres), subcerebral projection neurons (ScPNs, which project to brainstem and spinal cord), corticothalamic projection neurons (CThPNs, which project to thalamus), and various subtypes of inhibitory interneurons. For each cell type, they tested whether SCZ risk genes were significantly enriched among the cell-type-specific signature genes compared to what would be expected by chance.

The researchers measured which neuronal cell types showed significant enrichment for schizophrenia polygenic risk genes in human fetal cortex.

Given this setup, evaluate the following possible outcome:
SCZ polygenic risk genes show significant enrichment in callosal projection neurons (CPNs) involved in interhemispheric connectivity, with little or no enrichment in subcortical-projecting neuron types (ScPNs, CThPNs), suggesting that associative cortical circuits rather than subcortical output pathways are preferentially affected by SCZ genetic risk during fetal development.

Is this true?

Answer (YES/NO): YES